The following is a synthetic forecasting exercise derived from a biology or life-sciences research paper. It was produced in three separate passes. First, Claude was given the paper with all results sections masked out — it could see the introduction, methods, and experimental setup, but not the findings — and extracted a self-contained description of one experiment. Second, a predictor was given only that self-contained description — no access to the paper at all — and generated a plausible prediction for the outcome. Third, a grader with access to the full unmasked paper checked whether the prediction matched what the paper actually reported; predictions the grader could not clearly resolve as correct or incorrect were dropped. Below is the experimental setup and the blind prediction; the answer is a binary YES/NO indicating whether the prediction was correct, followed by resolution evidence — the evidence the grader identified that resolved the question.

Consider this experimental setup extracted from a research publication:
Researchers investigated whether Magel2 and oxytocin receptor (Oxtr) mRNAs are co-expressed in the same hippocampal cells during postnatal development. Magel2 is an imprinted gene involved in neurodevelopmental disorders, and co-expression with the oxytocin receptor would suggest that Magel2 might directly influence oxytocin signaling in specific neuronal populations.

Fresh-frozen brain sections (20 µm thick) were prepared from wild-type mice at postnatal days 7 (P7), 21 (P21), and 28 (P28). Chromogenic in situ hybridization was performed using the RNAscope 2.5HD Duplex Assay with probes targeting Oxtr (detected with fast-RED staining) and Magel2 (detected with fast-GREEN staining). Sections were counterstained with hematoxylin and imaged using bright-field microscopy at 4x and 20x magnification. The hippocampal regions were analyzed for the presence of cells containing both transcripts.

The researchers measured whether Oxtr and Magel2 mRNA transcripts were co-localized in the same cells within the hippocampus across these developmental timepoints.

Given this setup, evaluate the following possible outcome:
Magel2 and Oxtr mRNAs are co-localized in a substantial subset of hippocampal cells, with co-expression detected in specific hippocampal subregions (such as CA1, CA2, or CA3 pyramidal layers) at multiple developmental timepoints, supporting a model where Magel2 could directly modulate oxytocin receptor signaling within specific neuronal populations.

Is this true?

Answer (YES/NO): NO